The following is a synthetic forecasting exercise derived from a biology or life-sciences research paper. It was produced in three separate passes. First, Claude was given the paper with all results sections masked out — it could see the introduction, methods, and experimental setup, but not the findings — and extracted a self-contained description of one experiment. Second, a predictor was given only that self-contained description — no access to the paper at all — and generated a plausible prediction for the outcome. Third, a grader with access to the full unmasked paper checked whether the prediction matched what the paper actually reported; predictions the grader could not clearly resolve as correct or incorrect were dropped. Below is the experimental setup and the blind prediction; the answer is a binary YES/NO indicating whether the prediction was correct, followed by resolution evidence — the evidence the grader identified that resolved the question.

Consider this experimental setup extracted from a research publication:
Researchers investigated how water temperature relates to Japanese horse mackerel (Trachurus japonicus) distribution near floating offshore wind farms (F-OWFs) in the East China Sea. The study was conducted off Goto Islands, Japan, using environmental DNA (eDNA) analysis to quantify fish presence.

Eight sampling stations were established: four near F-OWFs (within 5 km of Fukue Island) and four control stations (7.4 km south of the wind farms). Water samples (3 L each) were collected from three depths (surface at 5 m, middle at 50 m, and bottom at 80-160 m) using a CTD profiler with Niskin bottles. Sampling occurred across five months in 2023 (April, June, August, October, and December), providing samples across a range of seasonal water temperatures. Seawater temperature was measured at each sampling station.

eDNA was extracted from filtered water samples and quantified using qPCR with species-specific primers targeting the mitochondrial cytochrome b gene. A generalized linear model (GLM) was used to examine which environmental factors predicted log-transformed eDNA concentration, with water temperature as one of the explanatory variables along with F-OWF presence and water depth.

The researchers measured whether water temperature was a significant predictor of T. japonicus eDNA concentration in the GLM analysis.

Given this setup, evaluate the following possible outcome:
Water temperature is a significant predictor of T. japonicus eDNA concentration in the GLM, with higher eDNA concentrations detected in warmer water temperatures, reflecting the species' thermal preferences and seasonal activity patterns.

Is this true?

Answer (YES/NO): NO